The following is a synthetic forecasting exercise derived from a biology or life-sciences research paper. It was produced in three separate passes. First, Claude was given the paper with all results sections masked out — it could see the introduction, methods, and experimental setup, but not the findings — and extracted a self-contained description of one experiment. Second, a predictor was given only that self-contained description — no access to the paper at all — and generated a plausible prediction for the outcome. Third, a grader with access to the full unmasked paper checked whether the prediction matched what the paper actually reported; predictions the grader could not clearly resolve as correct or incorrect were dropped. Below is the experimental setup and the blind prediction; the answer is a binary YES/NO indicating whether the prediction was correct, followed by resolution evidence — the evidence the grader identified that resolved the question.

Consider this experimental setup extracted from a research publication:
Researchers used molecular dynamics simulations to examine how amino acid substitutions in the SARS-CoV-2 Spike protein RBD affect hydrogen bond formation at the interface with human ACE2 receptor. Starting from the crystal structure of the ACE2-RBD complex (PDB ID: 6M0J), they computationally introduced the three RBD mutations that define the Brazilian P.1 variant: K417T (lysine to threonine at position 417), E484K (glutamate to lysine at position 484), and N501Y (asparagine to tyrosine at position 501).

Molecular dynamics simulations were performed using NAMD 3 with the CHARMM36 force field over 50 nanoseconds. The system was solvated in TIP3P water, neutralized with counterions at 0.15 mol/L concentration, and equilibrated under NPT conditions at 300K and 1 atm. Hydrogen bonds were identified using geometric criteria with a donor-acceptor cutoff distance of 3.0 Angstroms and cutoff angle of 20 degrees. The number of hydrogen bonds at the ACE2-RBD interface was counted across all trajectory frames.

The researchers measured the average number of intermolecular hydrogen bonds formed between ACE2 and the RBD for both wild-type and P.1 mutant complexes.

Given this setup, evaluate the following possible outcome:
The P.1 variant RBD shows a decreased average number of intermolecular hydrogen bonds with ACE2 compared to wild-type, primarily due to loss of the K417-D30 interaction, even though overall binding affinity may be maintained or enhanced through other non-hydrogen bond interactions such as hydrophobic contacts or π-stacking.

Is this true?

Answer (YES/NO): YES